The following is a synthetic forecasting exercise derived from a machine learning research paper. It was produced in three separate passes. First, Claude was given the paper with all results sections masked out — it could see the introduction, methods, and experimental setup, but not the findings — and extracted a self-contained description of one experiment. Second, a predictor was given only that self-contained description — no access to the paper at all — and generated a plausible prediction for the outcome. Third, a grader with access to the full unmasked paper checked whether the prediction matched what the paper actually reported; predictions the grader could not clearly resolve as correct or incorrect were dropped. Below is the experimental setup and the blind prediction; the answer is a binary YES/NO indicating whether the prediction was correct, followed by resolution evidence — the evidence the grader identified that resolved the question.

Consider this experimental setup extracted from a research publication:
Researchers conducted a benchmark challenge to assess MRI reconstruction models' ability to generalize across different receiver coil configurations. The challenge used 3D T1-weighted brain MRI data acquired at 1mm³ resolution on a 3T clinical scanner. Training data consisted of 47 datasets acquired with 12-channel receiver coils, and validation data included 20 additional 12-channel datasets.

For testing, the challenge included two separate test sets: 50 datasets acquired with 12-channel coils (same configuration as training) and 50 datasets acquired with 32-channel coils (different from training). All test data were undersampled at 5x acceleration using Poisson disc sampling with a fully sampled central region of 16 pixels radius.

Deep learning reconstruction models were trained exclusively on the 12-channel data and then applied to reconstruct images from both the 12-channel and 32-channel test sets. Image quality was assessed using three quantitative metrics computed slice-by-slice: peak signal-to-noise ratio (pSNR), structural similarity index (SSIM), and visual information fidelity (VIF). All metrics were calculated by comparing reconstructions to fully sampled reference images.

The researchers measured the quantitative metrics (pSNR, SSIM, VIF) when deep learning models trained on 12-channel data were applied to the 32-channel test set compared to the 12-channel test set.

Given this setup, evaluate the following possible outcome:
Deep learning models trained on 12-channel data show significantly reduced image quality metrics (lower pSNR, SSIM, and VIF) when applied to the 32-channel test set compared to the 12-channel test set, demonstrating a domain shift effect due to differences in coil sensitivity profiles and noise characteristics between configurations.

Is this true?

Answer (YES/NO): NO